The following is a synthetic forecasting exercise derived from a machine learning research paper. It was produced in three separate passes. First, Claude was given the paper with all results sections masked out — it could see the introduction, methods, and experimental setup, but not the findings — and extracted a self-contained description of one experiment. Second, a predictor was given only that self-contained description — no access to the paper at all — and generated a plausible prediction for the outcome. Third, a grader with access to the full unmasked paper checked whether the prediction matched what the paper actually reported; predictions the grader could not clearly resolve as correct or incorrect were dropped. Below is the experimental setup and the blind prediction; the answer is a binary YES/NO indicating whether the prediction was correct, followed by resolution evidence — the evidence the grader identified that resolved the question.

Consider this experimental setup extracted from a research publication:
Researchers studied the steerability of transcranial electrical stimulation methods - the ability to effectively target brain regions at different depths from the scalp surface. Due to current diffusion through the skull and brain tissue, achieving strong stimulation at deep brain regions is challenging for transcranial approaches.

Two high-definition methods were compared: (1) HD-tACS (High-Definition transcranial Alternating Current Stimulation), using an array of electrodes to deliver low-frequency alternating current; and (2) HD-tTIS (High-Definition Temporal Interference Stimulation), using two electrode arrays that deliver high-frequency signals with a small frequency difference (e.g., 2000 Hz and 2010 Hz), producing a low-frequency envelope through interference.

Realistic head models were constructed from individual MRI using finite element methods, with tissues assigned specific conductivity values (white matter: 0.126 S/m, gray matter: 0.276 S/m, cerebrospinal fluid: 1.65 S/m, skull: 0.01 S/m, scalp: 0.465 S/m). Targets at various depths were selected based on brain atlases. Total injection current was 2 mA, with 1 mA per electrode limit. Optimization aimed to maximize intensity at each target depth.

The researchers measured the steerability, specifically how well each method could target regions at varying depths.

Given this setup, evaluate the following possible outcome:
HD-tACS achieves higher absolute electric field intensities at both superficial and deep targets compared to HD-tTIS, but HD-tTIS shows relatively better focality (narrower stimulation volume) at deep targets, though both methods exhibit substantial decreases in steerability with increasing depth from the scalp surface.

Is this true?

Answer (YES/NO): NO